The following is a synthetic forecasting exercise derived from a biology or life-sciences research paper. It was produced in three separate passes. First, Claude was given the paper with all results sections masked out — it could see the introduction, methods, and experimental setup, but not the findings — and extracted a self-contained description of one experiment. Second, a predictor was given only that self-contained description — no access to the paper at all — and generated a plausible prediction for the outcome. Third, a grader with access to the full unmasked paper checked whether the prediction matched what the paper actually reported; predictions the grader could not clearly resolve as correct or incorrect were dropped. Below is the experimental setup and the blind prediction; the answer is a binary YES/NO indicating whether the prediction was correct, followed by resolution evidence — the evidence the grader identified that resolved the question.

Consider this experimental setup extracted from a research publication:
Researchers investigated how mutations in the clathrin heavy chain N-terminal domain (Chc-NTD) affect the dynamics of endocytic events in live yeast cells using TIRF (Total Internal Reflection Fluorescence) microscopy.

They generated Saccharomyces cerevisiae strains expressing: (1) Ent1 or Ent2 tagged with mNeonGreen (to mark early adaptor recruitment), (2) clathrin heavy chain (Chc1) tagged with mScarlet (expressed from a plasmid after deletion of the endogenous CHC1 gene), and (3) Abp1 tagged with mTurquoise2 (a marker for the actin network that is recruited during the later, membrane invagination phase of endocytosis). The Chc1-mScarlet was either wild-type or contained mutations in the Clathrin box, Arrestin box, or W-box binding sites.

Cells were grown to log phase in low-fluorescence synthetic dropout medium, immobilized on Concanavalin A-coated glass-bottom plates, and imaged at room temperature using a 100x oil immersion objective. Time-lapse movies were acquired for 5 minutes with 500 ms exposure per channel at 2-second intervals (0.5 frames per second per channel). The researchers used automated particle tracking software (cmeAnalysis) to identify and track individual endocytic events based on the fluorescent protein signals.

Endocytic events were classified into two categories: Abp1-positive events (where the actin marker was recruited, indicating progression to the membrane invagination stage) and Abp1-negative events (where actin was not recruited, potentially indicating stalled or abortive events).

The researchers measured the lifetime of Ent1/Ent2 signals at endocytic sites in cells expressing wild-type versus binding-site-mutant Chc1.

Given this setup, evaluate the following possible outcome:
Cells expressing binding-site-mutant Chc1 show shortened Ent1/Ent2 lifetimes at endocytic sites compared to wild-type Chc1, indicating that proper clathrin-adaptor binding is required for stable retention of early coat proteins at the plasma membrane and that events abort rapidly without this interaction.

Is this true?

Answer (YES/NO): NO